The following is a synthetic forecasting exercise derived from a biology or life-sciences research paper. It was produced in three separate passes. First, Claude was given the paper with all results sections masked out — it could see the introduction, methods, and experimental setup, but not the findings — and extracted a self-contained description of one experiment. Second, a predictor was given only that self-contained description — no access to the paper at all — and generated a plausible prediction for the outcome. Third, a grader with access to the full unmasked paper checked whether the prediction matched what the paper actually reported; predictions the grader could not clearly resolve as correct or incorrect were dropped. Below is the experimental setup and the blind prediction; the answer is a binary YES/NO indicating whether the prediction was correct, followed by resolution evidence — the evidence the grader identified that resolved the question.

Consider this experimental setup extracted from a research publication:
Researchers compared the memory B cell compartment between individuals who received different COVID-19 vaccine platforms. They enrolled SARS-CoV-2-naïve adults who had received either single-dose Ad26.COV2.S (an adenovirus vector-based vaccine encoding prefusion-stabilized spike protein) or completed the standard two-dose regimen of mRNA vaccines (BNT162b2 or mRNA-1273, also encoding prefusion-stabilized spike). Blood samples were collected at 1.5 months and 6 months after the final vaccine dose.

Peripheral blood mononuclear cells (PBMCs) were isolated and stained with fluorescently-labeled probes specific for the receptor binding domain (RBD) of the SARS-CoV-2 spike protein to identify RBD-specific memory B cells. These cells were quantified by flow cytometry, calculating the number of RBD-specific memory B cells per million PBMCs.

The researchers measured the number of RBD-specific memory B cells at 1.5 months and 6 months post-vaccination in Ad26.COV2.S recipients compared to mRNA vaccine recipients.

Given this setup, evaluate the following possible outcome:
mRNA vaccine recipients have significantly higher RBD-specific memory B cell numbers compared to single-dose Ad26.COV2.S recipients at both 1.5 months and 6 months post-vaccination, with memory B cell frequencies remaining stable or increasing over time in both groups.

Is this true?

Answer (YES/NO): YES